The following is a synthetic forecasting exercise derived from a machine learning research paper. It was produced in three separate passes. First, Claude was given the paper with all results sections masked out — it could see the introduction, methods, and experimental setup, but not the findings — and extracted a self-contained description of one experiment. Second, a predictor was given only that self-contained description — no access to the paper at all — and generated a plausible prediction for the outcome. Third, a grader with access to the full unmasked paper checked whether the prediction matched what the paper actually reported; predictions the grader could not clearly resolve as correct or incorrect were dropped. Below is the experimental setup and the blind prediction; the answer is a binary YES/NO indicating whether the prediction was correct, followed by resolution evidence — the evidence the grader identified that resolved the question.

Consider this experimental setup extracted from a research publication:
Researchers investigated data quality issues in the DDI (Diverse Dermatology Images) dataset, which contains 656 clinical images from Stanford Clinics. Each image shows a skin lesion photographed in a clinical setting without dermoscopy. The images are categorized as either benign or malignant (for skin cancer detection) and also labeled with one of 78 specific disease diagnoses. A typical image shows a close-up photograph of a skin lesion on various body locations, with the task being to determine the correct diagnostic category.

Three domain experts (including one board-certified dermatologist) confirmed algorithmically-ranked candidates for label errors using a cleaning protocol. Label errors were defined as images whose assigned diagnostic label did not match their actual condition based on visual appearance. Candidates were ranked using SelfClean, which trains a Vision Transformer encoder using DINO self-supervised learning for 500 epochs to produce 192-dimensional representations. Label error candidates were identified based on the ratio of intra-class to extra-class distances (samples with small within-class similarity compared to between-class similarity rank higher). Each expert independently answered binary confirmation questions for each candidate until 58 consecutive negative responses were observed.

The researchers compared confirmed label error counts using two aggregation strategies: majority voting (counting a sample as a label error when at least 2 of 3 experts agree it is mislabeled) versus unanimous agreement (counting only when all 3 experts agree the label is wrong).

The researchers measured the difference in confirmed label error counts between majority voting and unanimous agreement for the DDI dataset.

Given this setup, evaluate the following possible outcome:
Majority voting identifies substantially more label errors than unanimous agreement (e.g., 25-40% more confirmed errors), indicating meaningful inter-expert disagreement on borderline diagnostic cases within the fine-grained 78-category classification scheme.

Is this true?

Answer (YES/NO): NO